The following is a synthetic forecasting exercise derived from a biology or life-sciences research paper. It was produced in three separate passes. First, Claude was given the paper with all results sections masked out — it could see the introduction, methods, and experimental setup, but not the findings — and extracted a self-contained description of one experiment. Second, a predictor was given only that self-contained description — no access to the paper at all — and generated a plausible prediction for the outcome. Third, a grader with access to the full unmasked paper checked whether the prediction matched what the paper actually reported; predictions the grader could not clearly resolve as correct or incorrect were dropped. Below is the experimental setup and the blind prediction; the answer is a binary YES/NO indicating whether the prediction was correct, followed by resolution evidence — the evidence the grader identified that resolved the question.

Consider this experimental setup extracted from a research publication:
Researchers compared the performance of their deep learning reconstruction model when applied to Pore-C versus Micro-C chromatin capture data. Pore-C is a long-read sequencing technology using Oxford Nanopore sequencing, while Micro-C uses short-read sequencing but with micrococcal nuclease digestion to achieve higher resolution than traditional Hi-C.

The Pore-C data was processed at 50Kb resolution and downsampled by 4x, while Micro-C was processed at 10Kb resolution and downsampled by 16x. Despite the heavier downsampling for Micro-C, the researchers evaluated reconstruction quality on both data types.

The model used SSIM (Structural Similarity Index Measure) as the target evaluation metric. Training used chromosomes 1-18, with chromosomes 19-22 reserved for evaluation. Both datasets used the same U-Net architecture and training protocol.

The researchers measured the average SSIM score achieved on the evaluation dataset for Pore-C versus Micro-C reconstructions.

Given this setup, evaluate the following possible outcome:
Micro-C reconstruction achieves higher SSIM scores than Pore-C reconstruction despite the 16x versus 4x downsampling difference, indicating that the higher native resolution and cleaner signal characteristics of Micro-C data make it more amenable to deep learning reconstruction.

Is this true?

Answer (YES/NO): YES